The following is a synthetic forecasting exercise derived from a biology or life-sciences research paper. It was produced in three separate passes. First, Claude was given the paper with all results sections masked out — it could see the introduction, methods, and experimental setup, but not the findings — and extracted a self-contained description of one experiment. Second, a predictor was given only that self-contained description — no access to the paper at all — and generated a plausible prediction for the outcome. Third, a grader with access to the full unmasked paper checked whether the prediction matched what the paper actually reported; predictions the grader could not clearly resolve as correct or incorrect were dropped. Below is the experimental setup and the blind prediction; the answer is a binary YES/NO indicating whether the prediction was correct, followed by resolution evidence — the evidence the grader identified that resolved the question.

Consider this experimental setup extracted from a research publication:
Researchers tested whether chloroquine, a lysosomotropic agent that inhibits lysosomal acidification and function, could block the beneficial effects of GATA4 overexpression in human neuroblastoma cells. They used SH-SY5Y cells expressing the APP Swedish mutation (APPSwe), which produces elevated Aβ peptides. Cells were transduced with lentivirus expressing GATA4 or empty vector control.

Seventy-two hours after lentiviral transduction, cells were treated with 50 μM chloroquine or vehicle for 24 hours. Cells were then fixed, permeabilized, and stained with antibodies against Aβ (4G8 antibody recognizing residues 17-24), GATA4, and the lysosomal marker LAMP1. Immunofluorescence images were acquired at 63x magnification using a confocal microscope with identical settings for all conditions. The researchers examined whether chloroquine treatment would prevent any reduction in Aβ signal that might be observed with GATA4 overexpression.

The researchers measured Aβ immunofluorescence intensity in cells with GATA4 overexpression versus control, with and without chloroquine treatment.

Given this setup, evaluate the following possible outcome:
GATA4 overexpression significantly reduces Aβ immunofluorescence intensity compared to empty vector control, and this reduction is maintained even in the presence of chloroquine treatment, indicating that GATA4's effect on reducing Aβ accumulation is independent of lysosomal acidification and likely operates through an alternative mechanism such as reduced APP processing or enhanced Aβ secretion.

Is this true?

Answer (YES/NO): NO